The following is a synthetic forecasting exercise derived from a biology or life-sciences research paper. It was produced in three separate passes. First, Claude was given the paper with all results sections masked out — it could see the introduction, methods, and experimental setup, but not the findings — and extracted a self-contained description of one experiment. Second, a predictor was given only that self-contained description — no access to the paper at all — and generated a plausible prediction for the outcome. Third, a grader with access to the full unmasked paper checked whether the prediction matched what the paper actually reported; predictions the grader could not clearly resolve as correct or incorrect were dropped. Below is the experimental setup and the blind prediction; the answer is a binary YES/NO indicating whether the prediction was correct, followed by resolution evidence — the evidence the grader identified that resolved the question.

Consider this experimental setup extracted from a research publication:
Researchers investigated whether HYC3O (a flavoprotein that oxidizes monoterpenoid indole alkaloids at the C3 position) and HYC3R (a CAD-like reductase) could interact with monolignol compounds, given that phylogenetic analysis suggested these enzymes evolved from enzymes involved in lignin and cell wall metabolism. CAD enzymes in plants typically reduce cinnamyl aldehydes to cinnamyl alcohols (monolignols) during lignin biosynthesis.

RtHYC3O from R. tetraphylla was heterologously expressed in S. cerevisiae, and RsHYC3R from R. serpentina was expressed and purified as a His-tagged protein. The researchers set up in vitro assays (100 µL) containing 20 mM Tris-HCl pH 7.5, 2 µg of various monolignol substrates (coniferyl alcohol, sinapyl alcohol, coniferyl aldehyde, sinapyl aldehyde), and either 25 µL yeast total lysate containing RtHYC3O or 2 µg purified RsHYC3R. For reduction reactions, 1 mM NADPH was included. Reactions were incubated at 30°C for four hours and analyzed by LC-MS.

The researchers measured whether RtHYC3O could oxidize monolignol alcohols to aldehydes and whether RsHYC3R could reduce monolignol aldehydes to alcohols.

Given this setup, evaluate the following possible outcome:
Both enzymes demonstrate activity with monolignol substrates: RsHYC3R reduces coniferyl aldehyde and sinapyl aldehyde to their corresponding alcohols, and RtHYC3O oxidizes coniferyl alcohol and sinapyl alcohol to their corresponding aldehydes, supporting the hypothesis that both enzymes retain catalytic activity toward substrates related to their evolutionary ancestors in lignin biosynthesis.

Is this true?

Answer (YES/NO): NO